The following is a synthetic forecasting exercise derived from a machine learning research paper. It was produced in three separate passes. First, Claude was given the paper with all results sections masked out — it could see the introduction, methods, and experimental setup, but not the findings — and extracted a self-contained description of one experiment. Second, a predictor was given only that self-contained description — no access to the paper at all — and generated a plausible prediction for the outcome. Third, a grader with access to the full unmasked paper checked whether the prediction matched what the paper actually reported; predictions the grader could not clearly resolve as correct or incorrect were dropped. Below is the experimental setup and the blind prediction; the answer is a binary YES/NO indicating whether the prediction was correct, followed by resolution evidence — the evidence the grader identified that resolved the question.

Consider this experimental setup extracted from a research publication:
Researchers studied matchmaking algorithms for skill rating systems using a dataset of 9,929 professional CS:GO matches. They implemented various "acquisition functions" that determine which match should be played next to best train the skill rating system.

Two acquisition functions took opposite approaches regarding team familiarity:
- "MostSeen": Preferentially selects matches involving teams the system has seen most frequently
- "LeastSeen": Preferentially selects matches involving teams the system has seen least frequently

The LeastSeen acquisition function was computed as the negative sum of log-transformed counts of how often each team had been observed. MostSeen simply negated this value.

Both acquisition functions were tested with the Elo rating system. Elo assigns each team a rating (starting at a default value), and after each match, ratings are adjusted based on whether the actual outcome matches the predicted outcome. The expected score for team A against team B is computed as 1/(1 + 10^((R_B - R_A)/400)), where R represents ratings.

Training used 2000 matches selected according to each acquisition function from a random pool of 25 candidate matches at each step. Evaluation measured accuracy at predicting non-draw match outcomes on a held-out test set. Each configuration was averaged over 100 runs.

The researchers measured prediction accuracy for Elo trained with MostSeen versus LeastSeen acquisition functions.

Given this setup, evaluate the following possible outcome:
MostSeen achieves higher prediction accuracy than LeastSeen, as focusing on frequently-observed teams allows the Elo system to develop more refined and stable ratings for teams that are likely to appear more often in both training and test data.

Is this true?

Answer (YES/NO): NO